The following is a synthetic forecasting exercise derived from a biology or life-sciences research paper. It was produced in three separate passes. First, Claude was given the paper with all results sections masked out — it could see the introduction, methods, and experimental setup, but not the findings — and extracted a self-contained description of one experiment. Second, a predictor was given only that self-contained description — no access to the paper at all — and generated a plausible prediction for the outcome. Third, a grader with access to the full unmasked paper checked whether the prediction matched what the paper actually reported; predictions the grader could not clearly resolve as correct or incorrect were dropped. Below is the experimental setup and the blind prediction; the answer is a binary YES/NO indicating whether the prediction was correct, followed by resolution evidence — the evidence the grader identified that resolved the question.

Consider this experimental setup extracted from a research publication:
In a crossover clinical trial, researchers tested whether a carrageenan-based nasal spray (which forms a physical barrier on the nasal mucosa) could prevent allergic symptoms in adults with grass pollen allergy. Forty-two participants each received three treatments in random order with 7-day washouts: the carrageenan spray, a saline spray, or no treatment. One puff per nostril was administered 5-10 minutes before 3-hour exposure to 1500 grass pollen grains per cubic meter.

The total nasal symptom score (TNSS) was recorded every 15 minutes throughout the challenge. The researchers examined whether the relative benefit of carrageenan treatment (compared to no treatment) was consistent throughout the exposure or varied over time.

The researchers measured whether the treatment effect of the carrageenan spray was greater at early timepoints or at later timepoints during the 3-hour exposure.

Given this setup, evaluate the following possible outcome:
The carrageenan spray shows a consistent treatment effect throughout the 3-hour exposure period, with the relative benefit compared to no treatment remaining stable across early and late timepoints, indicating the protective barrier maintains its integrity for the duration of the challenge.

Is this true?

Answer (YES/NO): NO